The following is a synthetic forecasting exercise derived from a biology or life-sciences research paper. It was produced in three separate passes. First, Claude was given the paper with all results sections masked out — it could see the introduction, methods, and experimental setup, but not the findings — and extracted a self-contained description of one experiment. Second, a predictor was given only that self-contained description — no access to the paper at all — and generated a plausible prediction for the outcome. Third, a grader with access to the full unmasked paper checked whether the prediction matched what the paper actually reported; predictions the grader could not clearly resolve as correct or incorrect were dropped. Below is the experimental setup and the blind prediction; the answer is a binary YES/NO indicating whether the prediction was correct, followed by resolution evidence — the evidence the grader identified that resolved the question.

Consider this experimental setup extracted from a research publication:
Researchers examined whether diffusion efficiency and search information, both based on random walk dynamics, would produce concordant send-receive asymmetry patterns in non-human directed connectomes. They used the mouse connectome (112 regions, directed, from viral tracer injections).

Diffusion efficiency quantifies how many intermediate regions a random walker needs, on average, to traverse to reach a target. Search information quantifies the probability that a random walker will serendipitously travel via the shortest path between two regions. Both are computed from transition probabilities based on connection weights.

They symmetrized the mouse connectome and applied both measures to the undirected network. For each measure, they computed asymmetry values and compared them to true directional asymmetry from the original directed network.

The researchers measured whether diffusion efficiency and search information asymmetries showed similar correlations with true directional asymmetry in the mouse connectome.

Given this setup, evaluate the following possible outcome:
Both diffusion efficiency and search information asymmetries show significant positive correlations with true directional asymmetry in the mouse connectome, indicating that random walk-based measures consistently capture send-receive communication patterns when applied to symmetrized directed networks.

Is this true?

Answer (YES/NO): YES